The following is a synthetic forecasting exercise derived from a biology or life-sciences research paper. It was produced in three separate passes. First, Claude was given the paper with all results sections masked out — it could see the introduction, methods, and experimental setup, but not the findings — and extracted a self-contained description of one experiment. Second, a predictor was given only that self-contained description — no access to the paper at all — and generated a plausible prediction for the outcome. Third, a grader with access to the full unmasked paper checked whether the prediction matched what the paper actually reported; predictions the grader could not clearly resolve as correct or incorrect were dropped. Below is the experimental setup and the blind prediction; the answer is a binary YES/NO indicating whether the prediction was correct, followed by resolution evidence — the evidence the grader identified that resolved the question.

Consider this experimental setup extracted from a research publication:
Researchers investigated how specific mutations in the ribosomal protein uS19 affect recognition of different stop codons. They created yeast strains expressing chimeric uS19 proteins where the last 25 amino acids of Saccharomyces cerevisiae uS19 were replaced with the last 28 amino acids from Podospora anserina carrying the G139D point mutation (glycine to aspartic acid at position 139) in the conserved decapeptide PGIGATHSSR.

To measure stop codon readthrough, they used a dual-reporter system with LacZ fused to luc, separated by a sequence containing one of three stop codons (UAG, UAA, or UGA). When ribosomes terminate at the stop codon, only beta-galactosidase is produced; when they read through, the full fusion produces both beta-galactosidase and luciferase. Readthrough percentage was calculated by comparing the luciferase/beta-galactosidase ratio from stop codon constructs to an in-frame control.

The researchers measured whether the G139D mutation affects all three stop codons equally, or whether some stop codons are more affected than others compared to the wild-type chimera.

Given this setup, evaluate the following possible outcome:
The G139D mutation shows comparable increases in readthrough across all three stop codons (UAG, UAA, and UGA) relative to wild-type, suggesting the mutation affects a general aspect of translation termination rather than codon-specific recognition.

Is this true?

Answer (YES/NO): NO